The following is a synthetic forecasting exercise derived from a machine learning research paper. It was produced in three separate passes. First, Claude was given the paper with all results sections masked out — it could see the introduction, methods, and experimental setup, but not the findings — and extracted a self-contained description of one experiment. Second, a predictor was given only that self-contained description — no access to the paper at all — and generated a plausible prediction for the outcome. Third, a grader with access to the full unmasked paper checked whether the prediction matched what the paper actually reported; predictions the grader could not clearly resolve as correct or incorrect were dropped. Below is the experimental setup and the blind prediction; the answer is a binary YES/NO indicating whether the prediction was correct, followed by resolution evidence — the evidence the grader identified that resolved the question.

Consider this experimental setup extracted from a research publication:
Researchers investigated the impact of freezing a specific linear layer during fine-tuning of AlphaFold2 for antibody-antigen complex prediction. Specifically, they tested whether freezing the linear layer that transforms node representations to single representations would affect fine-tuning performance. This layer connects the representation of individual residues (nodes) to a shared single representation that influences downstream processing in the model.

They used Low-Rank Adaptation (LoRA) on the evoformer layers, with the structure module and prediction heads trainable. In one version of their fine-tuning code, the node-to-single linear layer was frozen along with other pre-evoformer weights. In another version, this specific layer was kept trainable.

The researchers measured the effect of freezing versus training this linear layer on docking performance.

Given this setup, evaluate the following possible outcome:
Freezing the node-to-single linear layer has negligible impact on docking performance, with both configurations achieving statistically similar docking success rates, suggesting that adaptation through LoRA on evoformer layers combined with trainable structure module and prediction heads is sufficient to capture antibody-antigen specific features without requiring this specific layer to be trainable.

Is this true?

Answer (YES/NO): NO